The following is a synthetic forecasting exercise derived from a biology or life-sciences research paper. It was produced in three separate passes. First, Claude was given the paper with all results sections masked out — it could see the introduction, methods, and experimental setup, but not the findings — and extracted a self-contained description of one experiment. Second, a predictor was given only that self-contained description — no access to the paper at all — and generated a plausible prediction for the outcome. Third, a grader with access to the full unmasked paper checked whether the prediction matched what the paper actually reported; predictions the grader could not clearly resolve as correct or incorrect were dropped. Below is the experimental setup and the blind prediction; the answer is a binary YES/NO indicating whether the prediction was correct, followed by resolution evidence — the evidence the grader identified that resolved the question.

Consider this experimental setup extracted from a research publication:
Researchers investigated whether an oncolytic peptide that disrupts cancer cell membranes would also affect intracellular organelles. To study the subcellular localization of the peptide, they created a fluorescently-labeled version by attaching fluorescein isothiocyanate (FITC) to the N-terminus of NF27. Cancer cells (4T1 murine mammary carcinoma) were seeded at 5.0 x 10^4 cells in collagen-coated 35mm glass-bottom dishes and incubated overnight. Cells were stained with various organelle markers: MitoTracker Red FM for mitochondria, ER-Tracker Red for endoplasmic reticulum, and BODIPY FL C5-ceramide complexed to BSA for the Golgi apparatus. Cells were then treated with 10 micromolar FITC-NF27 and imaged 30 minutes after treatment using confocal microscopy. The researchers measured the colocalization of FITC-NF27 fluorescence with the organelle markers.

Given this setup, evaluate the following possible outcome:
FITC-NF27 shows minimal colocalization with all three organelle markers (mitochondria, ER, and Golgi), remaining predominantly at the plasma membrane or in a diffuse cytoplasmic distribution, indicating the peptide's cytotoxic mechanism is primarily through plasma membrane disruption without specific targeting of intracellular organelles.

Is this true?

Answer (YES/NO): NO